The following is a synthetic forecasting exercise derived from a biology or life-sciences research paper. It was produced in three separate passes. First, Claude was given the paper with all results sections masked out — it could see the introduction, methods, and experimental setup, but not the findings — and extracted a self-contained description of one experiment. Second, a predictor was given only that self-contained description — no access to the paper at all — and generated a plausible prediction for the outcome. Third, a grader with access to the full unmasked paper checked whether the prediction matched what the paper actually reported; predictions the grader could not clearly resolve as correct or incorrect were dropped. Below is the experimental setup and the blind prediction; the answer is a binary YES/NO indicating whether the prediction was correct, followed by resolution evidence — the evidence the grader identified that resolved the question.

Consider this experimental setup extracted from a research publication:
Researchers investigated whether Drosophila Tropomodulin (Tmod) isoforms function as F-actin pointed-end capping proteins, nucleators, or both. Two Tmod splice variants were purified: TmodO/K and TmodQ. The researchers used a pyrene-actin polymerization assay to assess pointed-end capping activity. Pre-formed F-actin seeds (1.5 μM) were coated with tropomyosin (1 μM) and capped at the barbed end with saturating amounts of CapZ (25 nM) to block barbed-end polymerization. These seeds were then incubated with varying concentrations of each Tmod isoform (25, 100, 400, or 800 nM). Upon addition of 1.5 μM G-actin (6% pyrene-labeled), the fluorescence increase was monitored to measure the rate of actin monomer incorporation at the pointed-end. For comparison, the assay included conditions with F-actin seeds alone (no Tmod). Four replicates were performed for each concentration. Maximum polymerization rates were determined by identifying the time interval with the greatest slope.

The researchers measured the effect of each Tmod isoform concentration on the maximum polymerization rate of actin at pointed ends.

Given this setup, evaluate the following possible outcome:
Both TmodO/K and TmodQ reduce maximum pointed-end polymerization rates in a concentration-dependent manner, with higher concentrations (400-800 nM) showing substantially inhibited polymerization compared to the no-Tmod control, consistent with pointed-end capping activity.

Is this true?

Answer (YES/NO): YES